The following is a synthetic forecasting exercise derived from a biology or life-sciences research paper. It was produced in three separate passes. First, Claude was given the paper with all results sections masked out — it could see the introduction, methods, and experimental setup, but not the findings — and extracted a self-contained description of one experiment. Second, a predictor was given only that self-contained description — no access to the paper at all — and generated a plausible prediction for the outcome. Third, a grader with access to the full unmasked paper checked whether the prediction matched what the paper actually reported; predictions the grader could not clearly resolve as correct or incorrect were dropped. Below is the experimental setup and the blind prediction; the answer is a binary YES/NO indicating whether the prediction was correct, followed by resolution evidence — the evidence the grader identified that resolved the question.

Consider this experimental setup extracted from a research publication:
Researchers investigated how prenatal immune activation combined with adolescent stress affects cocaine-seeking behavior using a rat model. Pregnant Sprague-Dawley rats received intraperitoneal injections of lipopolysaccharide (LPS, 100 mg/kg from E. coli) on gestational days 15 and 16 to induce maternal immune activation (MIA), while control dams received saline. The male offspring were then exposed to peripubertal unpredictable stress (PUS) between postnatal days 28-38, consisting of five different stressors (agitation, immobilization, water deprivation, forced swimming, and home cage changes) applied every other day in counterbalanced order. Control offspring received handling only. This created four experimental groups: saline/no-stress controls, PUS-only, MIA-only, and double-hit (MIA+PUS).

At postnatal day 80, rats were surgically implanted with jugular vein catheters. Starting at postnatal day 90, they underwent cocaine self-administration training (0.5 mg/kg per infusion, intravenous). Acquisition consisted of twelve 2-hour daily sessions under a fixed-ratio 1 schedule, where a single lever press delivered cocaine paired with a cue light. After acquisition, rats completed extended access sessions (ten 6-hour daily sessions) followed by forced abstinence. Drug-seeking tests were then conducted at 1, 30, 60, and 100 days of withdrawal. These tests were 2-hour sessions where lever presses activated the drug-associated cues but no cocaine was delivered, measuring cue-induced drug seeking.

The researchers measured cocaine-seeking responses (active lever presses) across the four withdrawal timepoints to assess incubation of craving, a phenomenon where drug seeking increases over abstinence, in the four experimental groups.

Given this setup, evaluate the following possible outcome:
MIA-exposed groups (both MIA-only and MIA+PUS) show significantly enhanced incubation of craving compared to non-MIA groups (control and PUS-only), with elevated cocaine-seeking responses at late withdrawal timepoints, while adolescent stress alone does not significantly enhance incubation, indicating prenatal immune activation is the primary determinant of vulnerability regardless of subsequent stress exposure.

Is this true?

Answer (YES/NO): NO